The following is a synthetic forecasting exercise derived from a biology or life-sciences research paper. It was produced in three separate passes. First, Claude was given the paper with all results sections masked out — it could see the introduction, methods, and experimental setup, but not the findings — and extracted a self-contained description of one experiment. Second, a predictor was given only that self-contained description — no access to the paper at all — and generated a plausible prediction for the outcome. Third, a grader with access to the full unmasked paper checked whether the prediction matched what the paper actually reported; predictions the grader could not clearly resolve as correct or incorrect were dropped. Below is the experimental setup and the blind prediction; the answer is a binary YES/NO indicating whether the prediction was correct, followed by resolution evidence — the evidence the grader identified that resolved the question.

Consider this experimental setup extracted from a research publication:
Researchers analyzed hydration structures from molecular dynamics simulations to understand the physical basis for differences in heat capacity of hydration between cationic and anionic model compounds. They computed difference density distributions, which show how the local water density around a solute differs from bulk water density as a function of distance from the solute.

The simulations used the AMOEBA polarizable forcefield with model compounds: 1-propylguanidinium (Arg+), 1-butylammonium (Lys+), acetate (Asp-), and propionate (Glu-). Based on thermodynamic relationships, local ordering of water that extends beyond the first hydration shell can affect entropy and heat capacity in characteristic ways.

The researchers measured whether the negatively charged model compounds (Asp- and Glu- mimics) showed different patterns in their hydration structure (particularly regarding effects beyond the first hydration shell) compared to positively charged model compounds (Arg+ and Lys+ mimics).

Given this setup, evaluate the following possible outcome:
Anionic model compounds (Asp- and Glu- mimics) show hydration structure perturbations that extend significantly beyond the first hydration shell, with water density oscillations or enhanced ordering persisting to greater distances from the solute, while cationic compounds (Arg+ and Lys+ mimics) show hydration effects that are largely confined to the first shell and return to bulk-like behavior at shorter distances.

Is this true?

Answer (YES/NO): NO